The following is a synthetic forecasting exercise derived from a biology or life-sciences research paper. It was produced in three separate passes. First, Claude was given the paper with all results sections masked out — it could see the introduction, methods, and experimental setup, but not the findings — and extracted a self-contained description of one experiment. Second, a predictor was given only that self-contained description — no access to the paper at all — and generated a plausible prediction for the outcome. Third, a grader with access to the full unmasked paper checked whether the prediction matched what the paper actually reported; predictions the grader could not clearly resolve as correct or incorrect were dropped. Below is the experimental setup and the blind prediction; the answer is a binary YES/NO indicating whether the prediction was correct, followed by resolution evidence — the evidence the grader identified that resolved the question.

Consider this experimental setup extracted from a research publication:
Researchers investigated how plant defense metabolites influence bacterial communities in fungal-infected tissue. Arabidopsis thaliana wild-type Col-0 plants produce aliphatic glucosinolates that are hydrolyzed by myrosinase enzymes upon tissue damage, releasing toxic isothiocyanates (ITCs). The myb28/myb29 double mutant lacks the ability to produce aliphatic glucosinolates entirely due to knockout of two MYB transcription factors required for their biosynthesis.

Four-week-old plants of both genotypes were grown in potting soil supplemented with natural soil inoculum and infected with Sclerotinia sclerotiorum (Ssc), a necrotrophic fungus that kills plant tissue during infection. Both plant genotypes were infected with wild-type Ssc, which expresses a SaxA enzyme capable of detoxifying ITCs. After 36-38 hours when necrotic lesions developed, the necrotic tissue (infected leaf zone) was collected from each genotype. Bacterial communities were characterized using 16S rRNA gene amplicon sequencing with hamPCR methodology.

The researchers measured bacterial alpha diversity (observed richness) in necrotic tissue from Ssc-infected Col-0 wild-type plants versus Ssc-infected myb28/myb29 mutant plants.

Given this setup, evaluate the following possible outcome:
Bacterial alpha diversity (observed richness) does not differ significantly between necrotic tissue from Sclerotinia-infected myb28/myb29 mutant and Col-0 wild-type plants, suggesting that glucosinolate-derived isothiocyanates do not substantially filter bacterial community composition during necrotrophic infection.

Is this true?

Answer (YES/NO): NO